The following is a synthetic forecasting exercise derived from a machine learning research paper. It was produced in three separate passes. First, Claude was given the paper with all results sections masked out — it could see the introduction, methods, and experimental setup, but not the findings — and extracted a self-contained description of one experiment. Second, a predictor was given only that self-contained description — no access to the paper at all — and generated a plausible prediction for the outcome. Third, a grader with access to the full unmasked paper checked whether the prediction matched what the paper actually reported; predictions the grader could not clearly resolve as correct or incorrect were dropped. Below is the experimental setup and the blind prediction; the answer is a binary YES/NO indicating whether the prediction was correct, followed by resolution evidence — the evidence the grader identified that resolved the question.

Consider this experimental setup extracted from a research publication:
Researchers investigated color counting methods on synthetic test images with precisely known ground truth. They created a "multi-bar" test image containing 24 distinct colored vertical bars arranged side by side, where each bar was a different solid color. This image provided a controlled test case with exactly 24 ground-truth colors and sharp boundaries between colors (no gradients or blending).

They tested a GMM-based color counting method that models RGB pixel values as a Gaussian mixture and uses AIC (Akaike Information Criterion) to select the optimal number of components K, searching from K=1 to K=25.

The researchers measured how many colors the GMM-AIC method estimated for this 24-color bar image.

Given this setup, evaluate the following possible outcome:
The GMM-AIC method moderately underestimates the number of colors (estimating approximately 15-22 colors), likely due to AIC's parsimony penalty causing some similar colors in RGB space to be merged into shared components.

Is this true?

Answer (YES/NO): NO